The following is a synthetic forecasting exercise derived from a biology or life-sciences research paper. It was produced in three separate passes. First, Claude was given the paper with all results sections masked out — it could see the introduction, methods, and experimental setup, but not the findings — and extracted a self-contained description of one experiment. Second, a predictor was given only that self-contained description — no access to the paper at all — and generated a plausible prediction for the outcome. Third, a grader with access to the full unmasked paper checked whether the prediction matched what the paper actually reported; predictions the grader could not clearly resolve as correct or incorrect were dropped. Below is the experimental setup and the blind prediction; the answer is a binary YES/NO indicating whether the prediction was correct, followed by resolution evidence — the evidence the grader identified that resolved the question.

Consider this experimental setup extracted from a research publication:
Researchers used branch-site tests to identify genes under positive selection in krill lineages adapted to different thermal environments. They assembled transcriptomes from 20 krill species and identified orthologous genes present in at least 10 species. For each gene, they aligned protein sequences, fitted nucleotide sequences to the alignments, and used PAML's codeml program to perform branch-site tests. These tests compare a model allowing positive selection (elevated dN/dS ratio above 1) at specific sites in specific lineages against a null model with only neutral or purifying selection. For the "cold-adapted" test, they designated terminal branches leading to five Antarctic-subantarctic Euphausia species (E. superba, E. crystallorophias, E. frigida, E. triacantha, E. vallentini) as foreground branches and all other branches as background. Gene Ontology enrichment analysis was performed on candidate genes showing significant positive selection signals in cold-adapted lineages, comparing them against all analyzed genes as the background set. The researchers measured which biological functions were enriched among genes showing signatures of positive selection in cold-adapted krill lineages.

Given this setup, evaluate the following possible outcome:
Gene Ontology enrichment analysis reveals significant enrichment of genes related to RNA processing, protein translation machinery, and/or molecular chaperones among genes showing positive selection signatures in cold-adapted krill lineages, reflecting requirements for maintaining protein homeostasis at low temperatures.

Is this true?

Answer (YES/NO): NO